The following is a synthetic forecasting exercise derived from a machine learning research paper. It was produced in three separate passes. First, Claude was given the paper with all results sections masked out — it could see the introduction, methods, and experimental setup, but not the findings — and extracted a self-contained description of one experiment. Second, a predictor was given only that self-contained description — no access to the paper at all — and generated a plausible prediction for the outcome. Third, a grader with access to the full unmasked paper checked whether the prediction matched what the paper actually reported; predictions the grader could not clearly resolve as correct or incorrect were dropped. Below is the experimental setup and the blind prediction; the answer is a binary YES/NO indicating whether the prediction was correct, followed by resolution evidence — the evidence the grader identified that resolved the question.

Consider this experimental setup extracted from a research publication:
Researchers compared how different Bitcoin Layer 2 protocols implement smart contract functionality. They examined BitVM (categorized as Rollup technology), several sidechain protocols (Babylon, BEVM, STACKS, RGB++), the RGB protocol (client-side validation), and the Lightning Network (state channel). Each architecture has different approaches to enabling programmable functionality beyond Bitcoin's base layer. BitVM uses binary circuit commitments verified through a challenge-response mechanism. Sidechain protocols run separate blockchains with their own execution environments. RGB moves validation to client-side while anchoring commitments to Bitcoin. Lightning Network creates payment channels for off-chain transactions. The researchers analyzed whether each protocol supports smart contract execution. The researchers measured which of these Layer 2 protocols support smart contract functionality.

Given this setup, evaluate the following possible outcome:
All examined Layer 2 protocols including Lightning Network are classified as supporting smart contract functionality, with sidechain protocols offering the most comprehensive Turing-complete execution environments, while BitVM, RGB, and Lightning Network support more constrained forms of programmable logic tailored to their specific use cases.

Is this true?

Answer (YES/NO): NO